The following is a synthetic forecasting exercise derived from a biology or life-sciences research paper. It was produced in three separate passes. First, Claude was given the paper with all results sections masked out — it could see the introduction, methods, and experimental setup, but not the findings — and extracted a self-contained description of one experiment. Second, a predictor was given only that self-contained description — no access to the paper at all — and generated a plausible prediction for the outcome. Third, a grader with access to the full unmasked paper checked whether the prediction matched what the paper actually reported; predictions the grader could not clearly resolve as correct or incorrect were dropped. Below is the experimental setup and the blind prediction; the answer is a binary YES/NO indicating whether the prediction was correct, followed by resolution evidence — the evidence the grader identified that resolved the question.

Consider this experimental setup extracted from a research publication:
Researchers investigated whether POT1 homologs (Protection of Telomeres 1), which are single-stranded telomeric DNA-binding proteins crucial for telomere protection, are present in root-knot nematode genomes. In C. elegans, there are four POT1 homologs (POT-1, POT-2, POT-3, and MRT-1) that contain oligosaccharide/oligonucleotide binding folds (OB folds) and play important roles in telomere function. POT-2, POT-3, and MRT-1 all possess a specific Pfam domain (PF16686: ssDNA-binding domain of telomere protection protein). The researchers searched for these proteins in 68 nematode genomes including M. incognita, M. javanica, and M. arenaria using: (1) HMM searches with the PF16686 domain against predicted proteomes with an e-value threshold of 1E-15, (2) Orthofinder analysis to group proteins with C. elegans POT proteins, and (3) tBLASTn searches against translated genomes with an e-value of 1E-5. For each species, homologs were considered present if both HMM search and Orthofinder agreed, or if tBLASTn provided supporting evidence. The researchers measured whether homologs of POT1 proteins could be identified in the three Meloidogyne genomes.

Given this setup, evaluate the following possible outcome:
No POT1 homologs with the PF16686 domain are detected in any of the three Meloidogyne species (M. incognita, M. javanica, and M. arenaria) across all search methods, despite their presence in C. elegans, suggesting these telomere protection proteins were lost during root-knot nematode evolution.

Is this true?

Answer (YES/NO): YES